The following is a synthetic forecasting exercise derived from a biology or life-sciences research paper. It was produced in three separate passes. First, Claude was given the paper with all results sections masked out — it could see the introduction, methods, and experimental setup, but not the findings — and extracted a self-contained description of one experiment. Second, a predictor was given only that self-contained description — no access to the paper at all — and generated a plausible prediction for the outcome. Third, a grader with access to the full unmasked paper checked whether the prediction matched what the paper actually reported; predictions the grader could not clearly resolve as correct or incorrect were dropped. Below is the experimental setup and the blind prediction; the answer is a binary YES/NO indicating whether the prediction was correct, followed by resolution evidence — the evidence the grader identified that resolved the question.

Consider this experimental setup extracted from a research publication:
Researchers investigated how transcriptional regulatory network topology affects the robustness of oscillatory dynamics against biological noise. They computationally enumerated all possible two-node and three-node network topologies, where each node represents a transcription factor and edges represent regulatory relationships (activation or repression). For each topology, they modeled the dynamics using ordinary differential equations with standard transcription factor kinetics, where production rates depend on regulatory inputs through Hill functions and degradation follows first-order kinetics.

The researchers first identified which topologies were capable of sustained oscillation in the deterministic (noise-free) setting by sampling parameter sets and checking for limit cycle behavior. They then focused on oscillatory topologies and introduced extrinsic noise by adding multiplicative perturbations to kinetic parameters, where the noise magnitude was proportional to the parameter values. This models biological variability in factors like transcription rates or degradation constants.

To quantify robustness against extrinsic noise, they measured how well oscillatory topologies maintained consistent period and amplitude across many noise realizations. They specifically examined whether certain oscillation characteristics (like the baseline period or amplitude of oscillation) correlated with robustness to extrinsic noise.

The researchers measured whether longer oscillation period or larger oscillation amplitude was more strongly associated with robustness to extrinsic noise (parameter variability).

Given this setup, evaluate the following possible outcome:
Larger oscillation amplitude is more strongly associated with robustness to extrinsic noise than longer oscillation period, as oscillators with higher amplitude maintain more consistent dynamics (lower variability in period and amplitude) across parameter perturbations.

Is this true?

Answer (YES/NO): NO